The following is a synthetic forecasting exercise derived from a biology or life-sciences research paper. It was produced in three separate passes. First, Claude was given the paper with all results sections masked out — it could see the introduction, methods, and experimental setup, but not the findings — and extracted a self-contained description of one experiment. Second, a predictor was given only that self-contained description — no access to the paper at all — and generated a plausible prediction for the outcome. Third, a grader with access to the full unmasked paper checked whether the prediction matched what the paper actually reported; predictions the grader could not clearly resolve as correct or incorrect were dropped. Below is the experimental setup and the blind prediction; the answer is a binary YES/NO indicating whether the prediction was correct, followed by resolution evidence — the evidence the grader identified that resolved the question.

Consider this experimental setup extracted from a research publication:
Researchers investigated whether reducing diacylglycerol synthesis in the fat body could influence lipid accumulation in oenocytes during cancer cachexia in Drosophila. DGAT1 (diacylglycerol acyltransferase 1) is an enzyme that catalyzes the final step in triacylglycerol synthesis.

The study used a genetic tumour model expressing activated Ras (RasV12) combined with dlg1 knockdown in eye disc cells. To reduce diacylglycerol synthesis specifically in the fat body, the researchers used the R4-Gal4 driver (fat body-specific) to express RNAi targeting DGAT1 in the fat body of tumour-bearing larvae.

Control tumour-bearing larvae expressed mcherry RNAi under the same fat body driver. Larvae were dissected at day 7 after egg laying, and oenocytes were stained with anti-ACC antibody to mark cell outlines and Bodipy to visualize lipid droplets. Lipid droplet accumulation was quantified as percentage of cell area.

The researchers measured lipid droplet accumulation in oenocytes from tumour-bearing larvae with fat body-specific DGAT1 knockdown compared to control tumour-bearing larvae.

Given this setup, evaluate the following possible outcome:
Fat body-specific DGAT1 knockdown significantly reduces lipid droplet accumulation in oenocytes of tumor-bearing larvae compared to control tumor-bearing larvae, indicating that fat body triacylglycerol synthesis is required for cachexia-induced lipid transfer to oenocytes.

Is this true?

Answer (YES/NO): YES